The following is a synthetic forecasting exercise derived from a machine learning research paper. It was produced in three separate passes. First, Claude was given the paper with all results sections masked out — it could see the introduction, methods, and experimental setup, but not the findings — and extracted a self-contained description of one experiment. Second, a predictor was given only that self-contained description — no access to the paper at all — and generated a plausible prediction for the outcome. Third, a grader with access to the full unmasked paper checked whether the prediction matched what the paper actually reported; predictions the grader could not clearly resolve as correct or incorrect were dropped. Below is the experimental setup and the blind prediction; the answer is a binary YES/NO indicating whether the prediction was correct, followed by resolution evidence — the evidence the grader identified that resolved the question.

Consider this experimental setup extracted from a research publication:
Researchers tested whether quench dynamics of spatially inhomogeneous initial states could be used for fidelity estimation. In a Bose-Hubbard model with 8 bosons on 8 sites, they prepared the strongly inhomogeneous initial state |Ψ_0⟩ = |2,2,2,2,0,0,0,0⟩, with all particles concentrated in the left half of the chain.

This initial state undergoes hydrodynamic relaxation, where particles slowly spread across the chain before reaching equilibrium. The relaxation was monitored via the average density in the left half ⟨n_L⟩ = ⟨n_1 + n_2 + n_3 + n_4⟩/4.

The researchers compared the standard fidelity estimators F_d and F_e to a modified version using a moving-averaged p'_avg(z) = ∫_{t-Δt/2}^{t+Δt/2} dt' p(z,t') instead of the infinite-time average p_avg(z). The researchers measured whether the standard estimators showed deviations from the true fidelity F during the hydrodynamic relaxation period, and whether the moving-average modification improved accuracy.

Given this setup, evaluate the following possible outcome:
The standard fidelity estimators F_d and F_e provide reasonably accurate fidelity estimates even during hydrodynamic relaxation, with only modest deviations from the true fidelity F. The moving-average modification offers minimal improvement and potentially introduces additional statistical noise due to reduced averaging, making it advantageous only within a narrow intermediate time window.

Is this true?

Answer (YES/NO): NO